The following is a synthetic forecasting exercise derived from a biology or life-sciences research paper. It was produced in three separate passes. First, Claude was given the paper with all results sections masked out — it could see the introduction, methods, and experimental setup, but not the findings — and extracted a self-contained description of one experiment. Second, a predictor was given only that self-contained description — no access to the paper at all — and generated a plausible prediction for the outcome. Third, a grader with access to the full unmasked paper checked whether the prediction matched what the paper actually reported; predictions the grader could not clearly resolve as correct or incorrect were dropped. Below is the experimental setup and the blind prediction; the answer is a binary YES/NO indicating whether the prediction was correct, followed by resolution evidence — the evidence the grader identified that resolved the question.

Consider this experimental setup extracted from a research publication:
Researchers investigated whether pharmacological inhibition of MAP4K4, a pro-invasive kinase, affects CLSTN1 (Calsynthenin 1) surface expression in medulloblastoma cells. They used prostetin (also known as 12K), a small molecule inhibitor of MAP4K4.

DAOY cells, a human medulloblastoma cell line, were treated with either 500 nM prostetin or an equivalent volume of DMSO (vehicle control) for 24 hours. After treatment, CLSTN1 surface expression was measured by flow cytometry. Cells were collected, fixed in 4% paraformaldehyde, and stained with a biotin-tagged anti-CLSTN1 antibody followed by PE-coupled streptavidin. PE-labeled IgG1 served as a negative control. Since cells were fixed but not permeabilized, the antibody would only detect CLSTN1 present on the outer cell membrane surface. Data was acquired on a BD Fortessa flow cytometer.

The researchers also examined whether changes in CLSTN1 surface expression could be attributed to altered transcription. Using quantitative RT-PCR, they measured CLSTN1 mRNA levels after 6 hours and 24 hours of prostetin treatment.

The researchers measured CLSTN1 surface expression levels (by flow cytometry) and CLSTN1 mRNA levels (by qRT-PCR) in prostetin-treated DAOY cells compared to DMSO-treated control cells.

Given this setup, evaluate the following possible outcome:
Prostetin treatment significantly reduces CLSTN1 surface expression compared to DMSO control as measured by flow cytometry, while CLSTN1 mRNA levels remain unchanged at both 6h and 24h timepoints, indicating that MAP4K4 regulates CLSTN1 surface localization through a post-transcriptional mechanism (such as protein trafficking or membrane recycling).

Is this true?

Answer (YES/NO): NO